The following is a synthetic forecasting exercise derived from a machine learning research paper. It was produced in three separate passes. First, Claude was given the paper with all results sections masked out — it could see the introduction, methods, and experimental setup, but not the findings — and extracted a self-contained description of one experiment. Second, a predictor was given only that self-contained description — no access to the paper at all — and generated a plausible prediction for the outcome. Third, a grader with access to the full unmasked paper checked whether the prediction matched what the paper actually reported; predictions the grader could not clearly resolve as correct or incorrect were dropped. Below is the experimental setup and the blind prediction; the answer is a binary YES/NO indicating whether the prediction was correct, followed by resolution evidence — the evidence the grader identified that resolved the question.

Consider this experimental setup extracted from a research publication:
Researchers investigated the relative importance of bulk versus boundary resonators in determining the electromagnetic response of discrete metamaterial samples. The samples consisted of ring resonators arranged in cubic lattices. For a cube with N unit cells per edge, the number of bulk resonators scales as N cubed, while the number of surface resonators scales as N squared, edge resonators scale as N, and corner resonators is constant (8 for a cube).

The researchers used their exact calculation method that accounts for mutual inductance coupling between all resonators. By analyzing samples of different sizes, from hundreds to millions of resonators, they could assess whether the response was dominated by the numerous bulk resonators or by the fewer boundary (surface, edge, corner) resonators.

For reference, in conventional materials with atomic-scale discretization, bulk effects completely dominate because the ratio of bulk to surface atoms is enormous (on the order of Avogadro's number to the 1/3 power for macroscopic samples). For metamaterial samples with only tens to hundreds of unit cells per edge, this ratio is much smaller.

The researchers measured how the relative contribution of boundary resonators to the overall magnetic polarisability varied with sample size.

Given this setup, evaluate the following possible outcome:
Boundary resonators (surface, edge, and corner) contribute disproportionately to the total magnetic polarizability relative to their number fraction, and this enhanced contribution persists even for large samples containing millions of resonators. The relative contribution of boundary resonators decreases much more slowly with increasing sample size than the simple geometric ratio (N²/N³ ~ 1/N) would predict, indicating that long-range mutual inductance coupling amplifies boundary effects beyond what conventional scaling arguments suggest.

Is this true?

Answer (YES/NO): YES